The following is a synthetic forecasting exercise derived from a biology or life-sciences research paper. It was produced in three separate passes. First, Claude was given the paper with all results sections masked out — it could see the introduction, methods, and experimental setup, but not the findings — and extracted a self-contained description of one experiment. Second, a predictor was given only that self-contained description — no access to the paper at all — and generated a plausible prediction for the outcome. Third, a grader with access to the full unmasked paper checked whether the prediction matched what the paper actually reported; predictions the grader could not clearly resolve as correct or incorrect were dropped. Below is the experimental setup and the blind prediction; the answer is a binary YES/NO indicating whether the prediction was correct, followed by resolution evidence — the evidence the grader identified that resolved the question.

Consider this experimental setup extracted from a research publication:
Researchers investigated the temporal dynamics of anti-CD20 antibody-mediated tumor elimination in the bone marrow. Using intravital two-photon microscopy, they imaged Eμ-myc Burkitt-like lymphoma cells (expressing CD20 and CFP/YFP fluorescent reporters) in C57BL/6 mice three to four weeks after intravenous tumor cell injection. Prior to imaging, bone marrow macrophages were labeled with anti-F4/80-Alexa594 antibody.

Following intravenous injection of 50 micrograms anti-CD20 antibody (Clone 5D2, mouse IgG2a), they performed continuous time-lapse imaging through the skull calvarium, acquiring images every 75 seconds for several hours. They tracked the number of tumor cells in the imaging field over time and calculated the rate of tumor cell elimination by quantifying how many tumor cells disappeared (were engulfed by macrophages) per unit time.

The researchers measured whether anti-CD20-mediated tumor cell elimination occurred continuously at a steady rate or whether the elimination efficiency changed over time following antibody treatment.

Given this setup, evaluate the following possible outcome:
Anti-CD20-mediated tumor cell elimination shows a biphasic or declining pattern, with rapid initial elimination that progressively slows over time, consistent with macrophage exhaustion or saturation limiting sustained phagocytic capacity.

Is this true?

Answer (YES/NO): YES